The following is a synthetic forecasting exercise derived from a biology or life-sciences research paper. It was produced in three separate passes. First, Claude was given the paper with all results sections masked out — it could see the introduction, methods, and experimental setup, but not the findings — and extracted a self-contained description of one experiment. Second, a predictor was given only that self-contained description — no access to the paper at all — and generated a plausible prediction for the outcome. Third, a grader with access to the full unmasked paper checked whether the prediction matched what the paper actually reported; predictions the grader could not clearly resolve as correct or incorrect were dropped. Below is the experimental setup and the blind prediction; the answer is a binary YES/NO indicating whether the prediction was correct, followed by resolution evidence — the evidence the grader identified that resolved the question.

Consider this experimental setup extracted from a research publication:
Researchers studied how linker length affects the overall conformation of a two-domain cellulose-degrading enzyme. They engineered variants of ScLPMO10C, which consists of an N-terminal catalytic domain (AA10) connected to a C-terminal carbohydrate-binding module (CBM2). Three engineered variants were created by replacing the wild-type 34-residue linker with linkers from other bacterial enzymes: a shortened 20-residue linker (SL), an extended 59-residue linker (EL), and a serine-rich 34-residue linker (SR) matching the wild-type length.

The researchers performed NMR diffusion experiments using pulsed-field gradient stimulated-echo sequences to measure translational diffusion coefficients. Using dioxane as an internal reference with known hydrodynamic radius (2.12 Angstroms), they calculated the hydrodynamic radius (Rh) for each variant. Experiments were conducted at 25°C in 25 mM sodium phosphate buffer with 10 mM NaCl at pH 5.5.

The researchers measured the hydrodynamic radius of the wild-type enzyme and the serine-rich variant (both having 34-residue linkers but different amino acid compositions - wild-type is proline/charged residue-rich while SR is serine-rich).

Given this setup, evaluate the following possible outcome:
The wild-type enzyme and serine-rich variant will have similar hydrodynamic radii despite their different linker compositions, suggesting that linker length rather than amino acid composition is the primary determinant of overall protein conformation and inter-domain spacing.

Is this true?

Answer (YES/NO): YES